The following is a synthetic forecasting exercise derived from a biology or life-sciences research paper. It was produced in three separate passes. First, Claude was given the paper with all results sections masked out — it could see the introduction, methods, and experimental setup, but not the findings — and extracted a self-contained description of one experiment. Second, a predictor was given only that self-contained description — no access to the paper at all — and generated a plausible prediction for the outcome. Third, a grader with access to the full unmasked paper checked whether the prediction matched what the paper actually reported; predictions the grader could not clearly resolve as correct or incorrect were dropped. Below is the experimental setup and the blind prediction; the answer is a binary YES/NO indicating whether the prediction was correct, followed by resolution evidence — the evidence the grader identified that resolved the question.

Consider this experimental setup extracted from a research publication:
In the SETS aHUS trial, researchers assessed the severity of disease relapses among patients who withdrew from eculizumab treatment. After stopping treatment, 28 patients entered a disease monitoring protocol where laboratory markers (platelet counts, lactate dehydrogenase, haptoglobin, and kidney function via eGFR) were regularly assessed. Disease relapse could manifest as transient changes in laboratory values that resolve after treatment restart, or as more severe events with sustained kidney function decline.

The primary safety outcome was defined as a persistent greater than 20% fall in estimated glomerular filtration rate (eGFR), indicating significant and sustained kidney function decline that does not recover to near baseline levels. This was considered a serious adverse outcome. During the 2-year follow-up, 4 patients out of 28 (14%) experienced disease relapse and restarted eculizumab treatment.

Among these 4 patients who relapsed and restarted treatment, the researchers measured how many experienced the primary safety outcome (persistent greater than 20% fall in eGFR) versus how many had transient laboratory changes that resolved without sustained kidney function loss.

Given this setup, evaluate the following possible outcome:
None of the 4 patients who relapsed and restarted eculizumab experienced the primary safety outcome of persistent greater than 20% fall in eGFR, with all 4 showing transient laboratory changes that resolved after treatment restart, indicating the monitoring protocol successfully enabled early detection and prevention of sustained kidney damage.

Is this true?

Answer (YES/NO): NO